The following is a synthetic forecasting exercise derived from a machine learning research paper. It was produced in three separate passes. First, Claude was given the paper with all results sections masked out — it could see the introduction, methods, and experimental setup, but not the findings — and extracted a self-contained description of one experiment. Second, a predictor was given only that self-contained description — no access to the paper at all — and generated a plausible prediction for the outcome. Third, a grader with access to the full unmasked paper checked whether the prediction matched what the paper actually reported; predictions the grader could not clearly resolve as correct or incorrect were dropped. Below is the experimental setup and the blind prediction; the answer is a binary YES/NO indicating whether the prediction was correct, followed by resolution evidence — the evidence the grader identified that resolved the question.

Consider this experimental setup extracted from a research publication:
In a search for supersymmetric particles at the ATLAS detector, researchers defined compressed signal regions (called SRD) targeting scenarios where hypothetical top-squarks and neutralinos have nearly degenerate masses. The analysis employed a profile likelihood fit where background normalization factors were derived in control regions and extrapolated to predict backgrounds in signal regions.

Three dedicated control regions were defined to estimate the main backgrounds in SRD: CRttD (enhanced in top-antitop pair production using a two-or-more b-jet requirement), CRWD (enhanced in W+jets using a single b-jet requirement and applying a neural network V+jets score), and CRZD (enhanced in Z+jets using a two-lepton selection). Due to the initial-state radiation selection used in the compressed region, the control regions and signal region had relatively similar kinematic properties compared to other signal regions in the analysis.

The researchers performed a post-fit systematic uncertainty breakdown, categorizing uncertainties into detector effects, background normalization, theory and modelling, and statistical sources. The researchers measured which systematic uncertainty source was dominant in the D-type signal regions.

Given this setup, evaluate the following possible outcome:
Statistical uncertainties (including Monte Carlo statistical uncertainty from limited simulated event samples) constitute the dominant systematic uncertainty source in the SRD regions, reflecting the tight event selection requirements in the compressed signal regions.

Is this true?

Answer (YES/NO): NO